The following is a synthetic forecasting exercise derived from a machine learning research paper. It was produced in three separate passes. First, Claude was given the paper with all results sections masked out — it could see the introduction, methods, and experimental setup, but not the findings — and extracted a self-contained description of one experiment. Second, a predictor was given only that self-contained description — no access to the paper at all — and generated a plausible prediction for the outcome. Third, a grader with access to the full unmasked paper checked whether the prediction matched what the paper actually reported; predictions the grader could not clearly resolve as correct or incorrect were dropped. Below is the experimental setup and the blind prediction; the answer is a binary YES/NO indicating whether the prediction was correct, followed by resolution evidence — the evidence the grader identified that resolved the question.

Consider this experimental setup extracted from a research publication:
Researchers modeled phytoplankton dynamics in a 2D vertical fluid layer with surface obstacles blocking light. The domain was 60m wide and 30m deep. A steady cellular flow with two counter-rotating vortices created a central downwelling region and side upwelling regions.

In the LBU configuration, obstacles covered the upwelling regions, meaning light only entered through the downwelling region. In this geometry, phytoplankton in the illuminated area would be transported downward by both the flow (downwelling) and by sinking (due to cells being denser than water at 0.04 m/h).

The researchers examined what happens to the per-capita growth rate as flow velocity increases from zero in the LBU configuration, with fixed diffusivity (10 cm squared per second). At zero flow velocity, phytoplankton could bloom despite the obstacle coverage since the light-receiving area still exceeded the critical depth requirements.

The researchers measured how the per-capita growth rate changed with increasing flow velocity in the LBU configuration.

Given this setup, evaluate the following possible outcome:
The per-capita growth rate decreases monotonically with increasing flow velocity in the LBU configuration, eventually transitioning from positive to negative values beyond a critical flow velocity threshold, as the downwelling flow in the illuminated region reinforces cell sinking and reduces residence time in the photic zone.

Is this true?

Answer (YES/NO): YES